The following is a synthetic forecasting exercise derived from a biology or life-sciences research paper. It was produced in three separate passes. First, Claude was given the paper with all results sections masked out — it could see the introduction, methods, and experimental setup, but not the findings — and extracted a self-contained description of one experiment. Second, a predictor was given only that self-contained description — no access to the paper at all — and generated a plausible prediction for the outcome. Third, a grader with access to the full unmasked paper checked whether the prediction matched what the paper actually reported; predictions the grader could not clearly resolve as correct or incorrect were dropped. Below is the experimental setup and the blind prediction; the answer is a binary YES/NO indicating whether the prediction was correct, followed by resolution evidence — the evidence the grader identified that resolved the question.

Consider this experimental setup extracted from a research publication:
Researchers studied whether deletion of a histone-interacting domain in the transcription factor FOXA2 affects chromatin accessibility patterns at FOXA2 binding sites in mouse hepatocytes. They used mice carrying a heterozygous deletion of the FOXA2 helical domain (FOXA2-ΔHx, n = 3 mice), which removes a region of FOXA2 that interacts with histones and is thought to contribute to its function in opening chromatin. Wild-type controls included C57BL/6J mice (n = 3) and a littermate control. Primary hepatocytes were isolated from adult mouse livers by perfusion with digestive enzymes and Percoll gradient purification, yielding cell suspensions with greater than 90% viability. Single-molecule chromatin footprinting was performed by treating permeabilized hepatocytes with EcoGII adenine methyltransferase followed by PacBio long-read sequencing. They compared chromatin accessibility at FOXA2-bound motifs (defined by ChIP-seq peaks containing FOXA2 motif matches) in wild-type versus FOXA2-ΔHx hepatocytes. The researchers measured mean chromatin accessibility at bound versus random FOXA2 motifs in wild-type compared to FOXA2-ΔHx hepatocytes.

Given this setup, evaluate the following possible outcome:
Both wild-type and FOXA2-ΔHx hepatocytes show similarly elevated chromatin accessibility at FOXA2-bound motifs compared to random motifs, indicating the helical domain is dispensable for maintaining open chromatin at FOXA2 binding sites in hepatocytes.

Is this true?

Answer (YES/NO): YES